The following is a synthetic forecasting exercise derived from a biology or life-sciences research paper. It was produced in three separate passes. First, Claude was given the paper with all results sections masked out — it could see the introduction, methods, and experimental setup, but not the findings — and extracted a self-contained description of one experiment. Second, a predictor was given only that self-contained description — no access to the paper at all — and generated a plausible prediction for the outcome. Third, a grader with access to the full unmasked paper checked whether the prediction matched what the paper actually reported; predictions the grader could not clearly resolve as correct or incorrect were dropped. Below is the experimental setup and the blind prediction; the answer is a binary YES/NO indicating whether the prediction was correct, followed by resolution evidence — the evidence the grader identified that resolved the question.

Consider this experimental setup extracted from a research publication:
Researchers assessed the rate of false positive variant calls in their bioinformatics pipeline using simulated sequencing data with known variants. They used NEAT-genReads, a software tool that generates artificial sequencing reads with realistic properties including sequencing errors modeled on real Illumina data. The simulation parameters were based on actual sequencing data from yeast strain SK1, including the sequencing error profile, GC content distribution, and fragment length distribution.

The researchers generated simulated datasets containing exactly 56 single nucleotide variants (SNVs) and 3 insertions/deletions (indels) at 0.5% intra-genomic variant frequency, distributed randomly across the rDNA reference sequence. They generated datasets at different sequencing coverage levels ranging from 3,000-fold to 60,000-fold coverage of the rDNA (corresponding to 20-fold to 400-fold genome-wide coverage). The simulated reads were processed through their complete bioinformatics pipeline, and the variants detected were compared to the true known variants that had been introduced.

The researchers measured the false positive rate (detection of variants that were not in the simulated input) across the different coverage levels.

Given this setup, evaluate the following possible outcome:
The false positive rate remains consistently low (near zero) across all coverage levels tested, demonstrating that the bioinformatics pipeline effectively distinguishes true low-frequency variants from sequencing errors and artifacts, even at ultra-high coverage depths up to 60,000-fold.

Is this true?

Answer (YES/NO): YES